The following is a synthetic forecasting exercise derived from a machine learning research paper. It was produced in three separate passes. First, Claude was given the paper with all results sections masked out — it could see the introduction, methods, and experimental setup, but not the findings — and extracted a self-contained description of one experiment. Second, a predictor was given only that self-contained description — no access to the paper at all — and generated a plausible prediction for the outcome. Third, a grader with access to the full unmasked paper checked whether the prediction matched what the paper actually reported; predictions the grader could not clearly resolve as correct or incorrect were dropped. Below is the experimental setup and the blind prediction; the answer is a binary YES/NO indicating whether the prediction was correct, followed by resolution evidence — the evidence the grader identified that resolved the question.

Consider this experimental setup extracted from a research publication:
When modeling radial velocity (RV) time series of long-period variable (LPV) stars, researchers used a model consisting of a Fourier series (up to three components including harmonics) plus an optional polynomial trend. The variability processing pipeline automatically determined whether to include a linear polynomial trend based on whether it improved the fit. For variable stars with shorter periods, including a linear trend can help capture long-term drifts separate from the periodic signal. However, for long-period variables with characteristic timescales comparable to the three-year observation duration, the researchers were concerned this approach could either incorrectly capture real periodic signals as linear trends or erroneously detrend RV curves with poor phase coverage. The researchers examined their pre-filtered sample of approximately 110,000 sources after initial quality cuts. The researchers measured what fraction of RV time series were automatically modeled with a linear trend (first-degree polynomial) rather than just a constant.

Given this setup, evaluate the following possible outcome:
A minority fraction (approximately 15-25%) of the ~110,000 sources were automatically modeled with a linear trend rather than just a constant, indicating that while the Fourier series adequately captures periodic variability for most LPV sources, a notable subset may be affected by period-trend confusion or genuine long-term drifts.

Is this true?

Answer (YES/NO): YES